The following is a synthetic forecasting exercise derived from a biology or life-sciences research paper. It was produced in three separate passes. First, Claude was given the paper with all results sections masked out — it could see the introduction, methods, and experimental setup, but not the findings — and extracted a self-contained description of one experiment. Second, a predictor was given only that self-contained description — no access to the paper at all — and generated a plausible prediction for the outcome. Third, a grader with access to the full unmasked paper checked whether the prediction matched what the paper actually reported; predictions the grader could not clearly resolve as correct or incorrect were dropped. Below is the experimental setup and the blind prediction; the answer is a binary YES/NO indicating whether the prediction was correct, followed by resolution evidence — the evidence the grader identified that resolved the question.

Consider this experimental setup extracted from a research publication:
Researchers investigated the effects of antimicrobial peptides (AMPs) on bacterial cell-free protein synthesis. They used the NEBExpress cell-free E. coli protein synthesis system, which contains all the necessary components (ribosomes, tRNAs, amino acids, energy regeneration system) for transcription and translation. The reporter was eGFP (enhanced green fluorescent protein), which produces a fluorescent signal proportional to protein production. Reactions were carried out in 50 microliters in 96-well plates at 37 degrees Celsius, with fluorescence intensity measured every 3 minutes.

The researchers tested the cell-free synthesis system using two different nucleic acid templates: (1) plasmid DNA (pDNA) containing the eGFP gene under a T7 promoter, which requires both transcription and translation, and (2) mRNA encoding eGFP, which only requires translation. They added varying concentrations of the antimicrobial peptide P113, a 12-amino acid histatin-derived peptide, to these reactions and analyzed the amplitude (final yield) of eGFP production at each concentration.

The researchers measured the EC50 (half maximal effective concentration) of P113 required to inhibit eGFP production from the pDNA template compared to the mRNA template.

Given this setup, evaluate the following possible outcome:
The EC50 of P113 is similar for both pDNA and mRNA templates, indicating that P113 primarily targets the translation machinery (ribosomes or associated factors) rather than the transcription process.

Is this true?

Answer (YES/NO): NO